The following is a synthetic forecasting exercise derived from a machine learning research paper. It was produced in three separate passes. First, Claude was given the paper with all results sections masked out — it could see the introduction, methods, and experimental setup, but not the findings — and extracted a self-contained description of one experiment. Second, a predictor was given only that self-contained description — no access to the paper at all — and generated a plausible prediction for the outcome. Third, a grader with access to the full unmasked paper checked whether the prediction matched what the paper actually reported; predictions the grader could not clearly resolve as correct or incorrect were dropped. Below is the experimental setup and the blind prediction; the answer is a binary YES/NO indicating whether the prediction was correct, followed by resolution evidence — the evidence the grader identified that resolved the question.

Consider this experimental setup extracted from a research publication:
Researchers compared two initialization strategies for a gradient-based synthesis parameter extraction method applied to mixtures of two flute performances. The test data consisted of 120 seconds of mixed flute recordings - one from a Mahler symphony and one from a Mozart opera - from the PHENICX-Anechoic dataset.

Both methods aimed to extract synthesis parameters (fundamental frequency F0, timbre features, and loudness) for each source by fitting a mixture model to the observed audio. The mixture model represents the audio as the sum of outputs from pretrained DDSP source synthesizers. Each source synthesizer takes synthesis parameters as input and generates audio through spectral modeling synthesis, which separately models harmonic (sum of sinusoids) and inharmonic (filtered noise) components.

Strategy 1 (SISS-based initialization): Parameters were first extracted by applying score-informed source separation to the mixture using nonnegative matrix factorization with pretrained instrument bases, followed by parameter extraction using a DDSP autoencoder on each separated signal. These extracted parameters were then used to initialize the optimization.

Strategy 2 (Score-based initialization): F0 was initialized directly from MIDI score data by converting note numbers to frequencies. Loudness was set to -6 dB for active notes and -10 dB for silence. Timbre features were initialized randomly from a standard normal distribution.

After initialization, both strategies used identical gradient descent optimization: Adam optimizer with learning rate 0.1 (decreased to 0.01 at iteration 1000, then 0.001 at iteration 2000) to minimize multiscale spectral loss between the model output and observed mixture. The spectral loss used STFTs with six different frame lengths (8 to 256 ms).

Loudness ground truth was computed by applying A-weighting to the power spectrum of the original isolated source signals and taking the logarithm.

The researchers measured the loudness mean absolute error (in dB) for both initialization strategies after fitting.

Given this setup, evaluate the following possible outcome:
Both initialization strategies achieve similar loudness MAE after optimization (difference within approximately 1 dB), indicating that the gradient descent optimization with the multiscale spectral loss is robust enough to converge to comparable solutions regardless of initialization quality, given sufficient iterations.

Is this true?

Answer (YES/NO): NO